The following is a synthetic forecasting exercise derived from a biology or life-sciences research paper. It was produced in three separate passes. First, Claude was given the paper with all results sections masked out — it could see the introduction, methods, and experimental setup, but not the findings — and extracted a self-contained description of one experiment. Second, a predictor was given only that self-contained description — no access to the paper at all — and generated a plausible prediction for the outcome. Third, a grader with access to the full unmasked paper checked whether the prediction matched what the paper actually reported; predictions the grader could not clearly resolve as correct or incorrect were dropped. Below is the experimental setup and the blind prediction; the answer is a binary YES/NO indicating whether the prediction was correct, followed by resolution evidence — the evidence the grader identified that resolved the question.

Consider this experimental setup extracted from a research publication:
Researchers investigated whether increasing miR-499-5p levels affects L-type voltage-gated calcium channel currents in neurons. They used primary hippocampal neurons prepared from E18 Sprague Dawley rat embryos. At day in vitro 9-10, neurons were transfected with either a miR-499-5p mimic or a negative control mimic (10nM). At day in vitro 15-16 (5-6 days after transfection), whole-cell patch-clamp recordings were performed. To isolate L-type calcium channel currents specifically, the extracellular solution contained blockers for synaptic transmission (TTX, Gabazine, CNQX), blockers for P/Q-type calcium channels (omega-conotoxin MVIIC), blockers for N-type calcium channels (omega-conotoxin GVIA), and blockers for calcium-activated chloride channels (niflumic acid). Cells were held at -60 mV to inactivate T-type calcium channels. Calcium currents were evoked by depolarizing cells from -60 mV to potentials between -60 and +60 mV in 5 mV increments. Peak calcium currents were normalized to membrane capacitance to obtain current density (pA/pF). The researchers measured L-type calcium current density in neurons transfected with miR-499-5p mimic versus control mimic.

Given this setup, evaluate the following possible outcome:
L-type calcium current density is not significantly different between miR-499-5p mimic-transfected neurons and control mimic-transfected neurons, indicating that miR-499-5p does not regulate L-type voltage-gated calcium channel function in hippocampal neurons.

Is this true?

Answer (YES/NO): NO